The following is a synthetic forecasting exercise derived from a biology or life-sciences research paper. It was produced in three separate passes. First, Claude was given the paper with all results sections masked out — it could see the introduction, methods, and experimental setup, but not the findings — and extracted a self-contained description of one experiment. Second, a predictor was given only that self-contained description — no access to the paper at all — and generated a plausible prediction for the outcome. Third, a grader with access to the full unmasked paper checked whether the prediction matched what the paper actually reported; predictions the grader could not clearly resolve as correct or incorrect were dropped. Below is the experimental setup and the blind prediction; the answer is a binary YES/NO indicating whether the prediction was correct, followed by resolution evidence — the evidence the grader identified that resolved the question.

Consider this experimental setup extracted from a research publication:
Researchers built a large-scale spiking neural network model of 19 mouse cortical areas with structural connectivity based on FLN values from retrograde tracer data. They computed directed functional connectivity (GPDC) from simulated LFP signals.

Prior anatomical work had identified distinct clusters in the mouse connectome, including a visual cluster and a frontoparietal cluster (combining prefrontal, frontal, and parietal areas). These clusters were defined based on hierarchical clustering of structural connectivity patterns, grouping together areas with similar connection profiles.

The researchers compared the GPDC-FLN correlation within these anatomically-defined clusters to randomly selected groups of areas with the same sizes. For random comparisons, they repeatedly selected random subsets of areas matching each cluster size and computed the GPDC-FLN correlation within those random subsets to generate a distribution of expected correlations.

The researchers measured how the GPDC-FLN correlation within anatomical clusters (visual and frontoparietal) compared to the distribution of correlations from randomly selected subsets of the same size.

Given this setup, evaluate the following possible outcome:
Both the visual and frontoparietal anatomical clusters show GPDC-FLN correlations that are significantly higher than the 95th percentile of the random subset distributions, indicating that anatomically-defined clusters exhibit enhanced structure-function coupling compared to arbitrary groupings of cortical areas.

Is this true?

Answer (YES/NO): NO